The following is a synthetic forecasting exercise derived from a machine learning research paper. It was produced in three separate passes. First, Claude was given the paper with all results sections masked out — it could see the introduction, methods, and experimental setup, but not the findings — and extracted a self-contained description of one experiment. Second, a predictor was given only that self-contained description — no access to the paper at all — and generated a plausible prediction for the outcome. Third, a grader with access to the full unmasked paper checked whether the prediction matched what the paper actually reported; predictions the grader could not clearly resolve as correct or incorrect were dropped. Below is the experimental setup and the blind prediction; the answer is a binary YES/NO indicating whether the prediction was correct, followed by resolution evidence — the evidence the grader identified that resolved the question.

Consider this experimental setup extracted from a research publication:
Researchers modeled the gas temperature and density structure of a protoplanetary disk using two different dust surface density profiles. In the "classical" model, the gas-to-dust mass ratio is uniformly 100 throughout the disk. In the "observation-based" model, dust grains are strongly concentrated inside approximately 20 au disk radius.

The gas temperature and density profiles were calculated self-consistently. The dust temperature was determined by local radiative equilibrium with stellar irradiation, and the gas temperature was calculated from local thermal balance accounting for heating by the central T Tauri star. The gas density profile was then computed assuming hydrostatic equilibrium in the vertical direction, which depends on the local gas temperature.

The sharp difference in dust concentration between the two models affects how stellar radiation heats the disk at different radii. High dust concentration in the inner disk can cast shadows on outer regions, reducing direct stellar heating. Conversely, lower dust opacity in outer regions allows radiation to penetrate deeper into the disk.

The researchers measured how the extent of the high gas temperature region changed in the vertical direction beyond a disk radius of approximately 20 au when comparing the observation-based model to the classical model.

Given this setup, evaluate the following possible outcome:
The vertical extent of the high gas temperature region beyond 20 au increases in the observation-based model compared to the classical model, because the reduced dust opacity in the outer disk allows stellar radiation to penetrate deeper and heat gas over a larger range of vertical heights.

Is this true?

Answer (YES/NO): NO